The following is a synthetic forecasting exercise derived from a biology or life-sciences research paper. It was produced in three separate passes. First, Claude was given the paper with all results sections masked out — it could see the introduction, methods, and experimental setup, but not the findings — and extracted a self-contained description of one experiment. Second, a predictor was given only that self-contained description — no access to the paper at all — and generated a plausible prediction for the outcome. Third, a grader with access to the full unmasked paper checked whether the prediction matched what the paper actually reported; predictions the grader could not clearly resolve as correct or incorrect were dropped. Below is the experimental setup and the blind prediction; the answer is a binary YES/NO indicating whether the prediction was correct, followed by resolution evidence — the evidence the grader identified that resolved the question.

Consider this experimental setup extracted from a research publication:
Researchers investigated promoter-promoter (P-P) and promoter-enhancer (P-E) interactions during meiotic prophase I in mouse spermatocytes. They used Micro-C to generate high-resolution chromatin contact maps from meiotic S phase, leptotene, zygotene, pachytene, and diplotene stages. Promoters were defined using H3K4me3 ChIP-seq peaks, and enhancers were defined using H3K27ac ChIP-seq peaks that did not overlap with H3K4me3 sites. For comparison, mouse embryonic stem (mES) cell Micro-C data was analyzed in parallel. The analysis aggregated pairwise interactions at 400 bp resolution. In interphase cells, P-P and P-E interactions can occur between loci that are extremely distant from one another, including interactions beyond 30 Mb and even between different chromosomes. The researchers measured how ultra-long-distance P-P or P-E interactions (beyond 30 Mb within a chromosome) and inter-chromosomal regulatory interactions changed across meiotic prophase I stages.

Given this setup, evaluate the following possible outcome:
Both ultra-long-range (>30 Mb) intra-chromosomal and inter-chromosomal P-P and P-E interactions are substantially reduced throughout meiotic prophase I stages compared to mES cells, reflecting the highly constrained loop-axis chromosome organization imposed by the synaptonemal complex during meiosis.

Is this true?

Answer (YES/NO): NO